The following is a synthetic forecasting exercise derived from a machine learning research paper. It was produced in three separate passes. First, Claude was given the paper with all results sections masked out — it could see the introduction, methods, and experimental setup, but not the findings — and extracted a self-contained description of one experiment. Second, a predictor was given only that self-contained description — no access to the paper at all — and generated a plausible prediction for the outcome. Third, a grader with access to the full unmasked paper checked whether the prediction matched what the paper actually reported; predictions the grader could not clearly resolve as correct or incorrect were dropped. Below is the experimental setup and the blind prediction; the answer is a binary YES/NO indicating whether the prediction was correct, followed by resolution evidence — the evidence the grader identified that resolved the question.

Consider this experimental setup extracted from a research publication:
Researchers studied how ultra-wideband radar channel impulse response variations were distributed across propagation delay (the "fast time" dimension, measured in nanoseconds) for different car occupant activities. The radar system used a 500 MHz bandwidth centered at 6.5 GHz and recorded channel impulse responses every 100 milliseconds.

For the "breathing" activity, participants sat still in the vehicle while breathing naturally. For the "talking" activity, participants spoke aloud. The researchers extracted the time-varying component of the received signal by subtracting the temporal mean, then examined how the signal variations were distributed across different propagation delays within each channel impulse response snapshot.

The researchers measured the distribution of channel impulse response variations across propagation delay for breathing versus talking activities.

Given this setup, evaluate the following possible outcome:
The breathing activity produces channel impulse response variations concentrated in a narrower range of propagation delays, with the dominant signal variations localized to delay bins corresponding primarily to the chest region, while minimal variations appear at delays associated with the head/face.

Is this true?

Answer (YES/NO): NO